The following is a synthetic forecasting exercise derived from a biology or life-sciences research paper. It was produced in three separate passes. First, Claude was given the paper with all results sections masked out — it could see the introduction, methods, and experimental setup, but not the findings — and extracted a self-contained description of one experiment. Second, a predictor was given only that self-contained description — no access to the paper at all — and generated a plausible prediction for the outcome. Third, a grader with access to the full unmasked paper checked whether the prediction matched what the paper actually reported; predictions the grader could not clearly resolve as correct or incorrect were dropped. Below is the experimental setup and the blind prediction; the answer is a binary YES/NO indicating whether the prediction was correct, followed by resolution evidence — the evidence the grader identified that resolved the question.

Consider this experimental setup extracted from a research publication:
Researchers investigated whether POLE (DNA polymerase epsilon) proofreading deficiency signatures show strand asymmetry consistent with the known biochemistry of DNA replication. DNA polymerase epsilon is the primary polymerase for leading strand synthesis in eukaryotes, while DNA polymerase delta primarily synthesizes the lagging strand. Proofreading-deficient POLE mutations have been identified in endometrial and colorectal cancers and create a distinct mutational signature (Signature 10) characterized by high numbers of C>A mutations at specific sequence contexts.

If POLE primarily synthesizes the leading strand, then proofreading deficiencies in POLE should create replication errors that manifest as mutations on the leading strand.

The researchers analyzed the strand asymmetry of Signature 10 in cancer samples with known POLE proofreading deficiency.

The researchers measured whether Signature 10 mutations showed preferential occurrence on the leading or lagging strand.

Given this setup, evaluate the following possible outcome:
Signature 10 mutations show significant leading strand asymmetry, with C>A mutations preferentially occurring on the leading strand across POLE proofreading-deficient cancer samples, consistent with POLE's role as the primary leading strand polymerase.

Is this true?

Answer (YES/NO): YES